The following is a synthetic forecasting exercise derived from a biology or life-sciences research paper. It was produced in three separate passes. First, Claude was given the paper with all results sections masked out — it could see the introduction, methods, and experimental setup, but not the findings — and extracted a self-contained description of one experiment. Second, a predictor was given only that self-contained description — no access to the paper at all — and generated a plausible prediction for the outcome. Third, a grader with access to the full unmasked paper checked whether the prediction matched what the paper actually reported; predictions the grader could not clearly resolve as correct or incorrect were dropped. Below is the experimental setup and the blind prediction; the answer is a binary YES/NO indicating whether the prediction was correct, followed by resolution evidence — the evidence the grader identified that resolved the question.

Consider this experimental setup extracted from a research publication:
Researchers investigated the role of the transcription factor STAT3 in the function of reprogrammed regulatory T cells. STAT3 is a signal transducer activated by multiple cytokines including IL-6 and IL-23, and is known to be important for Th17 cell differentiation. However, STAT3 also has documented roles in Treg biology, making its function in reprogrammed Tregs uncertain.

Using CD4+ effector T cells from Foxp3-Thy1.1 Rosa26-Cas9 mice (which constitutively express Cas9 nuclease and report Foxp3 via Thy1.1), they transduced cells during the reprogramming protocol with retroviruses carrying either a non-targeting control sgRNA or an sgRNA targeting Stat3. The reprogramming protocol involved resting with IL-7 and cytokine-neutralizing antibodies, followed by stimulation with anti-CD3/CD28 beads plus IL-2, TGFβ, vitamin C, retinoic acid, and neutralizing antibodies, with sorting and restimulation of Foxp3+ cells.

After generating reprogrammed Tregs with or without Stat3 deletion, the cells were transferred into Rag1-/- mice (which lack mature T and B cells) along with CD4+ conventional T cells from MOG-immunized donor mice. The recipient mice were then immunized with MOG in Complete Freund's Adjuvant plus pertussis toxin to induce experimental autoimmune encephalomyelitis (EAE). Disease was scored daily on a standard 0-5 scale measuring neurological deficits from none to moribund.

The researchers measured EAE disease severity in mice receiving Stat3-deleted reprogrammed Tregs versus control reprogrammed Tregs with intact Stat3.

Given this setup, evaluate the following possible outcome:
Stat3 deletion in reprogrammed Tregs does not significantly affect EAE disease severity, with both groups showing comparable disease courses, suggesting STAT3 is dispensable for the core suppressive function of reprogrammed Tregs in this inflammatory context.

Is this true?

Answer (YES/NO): NO